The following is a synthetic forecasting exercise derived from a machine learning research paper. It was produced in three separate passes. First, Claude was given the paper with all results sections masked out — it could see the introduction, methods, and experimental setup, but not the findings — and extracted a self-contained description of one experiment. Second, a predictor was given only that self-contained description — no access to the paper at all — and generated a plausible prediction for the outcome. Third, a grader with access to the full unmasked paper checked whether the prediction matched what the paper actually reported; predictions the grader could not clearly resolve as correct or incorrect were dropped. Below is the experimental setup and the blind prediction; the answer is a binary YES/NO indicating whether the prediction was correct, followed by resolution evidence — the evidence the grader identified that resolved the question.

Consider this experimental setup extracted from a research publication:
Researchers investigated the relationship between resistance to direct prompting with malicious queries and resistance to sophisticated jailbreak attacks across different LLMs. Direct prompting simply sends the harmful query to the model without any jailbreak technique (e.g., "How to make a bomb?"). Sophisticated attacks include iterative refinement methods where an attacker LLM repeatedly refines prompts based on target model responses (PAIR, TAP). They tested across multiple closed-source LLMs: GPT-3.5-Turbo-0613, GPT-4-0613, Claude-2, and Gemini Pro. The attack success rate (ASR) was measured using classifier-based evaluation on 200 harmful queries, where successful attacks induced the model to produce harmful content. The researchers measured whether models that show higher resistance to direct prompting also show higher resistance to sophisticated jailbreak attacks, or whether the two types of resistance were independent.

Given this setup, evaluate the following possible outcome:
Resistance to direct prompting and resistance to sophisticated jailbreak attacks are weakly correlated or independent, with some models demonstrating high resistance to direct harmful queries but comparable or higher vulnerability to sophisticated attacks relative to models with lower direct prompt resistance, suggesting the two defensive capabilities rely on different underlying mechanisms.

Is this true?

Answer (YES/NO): NO